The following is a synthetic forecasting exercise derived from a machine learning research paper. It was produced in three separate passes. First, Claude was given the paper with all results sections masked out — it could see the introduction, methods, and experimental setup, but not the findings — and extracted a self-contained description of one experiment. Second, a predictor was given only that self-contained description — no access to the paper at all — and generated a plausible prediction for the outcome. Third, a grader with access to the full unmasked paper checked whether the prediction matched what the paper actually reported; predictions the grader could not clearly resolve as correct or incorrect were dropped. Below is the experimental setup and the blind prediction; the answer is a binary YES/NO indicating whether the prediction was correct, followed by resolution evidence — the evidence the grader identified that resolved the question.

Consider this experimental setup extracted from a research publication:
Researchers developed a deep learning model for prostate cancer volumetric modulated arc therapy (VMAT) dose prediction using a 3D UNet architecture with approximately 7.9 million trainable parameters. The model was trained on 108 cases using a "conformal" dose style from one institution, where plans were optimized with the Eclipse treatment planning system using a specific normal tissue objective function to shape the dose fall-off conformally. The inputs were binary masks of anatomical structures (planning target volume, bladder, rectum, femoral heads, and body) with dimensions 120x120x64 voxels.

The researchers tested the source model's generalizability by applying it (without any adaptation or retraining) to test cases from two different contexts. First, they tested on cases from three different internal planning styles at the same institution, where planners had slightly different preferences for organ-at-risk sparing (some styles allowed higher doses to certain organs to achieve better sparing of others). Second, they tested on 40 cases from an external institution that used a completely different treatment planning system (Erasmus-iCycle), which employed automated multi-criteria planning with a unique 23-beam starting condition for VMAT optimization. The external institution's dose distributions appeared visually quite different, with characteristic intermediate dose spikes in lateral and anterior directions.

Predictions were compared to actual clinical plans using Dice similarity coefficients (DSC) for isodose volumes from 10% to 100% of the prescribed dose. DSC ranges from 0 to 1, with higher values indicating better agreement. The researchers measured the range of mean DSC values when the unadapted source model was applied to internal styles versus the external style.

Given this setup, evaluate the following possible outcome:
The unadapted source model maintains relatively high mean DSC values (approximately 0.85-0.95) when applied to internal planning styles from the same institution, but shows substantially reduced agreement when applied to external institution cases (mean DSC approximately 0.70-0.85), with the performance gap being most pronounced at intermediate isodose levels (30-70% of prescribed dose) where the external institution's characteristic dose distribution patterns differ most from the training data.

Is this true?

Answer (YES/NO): NO